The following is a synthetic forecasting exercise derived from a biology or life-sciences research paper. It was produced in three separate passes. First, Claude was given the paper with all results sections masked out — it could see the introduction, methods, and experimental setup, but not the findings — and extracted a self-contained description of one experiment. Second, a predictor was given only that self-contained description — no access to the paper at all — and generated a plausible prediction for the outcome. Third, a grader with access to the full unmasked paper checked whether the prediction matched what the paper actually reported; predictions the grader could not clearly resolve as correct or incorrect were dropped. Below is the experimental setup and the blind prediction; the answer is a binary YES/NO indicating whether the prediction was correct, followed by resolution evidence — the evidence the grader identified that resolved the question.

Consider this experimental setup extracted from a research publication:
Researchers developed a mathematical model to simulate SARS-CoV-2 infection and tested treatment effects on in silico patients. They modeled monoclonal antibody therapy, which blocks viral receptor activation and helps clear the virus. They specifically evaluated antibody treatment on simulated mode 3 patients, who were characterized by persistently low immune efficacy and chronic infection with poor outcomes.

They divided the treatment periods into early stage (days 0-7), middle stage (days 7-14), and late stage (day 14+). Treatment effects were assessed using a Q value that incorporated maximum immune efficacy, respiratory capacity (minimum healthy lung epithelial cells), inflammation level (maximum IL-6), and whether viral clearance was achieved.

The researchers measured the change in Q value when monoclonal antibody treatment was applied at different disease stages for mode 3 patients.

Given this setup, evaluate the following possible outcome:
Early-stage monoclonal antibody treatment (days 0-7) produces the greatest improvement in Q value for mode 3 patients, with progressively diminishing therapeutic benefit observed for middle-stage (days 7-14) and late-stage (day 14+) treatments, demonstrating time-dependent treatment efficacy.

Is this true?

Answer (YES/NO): NO